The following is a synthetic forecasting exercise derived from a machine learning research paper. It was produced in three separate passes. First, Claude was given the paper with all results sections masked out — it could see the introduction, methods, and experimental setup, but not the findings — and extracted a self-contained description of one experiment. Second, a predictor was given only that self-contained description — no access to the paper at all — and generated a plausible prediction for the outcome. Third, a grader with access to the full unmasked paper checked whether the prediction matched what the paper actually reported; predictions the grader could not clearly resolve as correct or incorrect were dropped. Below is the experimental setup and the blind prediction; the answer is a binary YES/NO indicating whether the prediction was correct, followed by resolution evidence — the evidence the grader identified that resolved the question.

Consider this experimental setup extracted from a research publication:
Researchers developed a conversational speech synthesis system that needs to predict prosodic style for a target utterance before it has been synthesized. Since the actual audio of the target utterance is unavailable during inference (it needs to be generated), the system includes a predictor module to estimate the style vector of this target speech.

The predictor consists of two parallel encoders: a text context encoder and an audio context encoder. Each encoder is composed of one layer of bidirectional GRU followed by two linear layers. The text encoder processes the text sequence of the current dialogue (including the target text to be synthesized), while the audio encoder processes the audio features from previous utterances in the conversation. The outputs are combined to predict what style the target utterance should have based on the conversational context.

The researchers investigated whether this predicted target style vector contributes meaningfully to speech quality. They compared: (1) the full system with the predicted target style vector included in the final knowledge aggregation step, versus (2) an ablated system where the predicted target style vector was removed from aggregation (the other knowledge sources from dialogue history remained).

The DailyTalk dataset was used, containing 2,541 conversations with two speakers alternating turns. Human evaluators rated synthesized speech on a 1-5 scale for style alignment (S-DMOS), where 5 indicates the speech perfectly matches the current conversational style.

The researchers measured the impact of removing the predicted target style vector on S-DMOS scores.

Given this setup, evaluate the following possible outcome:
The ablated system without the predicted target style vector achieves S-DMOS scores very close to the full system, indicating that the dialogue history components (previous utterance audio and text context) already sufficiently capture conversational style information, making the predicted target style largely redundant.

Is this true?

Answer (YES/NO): NO